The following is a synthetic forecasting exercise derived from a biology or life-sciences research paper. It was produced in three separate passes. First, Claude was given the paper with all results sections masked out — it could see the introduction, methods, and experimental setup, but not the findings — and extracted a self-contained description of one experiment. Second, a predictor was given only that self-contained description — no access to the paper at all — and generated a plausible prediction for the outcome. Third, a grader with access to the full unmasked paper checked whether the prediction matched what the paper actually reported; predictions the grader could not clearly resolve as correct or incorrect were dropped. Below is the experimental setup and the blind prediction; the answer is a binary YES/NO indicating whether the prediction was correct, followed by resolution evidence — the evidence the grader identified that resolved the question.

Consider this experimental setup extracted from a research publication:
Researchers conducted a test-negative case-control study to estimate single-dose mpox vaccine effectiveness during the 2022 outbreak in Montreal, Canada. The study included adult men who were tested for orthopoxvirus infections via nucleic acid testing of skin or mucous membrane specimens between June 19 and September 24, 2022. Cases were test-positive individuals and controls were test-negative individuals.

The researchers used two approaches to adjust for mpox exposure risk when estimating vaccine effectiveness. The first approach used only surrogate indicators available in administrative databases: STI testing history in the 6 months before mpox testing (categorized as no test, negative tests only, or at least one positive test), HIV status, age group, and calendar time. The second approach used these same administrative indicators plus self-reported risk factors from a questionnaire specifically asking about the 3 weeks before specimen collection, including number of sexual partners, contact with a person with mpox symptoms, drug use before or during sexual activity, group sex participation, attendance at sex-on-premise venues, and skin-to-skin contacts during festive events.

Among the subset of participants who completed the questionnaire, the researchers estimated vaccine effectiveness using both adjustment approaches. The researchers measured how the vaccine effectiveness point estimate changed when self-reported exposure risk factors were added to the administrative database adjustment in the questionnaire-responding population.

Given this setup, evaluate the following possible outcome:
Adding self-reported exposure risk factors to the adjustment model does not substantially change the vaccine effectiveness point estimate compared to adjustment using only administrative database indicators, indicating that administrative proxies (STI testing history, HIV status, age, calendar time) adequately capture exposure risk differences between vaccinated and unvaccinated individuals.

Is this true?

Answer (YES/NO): NO